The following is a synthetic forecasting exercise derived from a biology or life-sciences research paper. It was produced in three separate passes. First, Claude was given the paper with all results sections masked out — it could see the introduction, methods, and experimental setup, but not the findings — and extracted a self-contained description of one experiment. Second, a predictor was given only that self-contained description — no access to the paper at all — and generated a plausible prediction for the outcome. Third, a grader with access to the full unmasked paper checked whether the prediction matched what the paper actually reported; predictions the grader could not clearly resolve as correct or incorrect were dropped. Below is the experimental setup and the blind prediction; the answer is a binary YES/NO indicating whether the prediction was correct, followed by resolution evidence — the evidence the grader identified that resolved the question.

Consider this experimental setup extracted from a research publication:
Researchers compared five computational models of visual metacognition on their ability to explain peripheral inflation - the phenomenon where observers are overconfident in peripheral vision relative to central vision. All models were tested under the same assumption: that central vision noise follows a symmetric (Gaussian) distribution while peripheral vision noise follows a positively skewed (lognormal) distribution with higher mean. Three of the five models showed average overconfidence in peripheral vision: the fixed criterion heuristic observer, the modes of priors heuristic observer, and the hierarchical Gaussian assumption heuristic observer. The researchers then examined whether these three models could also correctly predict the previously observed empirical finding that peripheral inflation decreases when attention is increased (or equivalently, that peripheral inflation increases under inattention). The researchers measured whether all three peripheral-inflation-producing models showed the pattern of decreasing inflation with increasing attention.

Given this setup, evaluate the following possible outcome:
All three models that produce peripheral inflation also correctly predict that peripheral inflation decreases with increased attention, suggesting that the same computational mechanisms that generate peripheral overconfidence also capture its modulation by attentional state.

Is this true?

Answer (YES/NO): NO